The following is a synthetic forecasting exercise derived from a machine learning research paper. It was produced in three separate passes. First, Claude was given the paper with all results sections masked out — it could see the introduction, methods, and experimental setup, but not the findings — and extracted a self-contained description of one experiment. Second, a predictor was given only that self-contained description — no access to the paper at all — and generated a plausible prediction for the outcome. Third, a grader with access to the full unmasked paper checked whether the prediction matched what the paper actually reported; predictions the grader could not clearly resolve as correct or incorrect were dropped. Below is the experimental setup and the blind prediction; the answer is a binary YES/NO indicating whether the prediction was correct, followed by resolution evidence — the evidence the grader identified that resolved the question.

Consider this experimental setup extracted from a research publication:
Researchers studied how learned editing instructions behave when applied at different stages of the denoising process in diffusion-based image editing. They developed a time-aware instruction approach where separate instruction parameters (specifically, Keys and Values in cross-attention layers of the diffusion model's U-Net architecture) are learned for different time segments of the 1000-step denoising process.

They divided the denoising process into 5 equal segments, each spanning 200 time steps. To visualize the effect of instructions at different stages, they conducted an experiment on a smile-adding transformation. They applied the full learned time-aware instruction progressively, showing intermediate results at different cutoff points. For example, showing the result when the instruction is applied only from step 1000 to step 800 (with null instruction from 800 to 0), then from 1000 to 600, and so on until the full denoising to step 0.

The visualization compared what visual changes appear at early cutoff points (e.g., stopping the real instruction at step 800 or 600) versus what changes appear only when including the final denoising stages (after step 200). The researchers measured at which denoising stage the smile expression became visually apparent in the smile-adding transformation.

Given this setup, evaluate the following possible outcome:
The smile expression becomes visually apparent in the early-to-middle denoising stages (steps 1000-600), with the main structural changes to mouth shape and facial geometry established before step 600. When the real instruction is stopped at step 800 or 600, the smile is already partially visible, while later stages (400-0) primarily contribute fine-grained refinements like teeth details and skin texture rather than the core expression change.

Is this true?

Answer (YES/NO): NO